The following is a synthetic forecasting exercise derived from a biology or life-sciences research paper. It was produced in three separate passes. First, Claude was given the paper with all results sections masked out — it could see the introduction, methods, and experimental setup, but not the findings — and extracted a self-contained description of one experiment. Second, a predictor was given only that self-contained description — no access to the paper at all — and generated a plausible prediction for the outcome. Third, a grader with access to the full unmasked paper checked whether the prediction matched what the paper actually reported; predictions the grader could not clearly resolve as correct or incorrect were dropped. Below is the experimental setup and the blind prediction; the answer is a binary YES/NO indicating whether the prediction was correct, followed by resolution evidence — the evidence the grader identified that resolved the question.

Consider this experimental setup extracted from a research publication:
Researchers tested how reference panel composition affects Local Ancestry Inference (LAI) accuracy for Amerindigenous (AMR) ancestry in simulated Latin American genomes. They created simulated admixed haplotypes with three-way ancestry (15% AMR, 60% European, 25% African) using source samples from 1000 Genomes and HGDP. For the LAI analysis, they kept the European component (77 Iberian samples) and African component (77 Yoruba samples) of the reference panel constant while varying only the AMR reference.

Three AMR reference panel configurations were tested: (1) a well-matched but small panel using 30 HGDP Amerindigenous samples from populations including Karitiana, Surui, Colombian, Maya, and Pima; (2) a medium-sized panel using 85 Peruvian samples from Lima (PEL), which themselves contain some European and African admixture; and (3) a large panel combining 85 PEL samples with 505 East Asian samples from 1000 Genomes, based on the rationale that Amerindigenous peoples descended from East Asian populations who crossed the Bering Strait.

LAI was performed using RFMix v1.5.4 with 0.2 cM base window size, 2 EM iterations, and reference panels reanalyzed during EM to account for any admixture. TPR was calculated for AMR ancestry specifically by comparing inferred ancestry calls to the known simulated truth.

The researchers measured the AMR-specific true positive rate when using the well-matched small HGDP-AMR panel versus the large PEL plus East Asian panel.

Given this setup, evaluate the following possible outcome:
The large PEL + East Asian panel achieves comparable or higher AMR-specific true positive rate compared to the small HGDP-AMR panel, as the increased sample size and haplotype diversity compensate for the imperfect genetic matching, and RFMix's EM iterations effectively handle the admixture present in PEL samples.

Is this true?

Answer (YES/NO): YES